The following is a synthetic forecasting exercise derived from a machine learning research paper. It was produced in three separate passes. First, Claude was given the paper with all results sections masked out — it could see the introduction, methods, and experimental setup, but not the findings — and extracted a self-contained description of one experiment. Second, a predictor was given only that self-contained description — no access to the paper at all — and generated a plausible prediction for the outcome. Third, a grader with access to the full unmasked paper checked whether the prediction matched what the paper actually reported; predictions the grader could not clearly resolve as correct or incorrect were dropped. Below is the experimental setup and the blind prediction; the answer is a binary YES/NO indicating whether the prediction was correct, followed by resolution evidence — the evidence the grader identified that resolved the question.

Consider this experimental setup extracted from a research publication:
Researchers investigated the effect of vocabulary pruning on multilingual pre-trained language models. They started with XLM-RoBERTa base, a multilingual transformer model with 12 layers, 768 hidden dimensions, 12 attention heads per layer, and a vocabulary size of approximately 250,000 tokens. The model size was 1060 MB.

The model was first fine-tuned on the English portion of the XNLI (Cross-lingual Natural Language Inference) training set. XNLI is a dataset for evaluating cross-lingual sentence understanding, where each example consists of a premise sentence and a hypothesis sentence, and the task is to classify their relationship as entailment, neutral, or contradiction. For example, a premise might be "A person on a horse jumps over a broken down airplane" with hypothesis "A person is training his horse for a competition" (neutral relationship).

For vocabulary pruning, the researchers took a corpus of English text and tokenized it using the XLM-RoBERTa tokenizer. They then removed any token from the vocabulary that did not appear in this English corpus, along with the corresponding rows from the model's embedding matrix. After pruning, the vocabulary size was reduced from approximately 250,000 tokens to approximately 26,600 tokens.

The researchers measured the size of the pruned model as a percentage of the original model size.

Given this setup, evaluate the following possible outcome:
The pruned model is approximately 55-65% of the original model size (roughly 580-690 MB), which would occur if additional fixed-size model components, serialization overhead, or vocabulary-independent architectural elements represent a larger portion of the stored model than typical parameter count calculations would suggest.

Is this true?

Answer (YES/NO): NO